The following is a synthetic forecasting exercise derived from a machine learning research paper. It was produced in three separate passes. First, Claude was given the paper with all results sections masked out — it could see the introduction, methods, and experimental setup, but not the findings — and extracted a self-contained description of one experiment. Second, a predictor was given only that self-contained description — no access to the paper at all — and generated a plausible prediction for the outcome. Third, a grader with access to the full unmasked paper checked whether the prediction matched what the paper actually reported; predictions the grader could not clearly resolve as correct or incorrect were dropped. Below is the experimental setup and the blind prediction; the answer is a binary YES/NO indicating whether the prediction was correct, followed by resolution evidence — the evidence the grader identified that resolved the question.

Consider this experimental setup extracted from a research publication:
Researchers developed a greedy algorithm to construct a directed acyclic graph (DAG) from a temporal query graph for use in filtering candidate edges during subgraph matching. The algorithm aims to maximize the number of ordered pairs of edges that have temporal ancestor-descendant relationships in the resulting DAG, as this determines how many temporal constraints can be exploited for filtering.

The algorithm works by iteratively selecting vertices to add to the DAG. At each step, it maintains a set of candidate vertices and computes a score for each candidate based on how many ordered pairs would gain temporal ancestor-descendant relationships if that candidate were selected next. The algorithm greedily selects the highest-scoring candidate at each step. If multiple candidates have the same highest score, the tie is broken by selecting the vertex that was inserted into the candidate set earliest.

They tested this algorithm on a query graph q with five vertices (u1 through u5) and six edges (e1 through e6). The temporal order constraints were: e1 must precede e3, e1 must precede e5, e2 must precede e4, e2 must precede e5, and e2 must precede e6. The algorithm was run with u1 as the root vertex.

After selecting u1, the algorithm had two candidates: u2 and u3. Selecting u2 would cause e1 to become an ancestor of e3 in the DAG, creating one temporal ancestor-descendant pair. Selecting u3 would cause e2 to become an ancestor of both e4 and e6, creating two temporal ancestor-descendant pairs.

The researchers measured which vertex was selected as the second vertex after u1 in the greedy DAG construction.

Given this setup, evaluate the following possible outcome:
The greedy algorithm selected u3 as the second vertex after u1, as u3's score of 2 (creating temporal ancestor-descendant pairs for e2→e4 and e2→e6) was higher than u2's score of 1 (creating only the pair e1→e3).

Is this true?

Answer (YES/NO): YES